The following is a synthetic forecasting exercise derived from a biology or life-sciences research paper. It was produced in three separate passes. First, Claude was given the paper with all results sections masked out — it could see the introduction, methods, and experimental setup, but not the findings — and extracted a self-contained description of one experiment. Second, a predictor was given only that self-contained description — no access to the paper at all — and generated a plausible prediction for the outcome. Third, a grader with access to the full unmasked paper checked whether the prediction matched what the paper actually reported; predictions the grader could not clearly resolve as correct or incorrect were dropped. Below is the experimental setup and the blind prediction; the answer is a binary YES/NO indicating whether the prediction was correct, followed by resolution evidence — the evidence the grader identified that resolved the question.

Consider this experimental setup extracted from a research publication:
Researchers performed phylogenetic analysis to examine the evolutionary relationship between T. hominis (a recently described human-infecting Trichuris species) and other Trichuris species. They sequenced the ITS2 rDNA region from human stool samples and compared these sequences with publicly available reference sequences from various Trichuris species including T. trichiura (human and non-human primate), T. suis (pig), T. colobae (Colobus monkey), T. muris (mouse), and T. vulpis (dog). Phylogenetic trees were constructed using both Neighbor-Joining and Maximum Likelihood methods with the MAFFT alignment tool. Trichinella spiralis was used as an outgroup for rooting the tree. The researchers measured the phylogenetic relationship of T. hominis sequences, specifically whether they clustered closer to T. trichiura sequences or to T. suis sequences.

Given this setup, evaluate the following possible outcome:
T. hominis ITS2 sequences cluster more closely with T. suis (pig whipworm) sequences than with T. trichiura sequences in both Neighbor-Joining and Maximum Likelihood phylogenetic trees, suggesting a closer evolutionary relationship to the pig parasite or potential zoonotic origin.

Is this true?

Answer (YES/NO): YES